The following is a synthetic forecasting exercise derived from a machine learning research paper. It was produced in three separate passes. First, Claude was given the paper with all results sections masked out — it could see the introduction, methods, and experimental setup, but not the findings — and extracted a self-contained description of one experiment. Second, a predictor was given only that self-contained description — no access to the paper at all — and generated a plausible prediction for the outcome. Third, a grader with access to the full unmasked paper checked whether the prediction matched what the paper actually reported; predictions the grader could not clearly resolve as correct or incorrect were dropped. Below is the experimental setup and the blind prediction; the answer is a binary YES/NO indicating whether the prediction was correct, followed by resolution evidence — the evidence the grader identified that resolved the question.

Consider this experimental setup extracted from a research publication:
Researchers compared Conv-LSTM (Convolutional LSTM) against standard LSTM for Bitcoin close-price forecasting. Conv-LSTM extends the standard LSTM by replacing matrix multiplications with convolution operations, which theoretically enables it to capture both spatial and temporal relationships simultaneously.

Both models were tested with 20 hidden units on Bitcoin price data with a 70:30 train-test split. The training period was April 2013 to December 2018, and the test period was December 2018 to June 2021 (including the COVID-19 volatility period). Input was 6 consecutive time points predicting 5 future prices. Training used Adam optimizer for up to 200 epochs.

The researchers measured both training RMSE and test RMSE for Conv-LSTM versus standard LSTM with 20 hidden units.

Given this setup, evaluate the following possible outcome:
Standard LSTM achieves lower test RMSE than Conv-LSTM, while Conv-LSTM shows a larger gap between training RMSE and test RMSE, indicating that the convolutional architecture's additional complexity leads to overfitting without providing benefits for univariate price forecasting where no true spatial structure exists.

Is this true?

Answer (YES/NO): NO